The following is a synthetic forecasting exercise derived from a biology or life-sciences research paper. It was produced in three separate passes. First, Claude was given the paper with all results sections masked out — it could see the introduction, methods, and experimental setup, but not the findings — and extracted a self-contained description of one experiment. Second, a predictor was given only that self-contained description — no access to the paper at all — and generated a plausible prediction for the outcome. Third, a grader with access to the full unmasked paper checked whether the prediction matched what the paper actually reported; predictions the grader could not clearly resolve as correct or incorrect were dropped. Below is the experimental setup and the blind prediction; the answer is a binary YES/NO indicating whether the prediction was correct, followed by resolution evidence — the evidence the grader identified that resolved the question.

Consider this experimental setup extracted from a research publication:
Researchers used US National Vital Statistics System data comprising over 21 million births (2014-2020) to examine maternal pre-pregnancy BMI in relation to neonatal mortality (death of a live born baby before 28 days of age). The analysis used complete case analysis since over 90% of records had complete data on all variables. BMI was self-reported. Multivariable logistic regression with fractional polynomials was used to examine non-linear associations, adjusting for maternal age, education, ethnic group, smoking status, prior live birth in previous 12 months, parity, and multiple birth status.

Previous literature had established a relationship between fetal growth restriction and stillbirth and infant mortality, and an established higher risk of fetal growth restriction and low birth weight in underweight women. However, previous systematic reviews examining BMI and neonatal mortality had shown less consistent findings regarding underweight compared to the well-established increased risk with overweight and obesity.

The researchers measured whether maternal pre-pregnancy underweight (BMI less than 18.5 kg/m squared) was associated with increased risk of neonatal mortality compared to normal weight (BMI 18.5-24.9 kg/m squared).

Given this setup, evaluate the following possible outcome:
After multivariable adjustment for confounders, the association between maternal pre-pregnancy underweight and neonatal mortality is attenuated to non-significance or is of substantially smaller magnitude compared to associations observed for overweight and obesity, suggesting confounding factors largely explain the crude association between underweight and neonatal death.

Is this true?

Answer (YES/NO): NO